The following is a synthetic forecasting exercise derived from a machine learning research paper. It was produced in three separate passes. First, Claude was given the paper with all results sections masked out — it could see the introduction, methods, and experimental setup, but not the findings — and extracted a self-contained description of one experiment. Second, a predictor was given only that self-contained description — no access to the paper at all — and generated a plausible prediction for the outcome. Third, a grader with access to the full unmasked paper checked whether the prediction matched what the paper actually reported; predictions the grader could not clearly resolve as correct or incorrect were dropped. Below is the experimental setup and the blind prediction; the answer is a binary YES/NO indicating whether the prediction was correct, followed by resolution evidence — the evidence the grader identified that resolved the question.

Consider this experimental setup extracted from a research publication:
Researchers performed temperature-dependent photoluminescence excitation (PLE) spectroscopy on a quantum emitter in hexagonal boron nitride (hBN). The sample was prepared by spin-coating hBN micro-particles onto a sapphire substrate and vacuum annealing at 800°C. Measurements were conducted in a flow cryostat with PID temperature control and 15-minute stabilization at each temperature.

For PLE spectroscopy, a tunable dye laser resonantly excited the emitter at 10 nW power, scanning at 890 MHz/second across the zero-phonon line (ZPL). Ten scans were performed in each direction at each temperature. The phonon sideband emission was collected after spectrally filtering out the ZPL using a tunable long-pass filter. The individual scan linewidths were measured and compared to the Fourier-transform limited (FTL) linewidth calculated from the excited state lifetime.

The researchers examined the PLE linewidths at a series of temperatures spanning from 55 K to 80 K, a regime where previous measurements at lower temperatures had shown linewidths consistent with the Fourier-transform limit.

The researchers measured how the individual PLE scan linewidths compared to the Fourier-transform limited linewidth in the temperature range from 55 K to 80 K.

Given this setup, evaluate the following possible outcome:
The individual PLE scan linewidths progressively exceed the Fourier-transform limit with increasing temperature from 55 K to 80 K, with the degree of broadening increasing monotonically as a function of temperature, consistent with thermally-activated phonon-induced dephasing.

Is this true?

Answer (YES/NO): YES